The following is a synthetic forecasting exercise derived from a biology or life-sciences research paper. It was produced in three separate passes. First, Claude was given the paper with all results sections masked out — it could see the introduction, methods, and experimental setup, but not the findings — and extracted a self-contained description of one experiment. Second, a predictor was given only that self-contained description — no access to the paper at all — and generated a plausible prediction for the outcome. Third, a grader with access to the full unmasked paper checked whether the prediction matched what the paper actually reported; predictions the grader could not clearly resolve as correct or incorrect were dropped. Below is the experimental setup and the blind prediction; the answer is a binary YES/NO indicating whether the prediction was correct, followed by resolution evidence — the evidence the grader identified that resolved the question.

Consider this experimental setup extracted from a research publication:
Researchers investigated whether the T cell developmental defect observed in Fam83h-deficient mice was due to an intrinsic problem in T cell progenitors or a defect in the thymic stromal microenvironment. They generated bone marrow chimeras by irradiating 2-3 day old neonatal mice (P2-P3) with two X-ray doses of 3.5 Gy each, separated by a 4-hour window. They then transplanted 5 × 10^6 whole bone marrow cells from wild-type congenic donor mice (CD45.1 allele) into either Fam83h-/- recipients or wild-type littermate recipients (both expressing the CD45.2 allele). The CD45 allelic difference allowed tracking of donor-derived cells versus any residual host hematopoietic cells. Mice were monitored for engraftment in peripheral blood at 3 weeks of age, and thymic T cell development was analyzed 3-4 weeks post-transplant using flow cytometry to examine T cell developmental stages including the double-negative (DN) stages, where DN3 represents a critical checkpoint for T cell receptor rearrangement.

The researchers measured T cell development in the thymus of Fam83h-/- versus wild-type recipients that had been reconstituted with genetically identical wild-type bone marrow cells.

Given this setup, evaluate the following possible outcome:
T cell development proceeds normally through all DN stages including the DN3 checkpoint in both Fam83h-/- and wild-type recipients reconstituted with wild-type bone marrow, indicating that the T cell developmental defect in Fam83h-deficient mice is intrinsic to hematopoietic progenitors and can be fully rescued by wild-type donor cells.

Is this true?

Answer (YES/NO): NO